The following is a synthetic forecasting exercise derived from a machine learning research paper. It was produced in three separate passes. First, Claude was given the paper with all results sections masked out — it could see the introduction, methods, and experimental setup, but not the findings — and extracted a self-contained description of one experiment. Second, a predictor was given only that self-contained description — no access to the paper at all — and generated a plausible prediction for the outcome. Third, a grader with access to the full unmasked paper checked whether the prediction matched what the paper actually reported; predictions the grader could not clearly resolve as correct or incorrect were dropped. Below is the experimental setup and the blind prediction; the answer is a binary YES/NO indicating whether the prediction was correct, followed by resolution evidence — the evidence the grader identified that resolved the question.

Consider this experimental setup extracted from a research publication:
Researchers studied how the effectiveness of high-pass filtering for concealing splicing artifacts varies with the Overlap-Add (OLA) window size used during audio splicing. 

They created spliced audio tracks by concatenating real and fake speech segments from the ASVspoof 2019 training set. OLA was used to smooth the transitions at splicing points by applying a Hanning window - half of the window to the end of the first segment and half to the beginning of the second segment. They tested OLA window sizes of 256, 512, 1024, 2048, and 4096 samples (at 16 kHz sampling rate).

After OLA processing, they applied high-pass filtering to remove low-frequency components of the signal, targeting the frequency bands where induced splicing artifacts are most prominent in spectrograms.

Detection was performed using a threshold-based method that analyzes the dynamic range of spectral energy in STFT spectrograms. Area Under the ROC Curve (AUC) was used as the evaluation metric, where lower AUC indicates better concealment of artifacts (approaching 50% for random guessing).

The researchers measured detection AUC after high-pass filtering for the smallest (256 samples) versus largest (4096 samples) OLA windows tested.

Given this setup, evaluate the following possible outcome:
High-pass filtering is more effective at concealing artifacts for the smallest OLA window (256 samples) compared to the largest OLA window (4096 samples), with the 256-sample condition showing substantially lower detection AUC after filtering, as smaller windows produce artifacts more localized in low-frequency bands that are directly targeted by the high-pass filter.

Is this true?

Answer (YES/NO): NO